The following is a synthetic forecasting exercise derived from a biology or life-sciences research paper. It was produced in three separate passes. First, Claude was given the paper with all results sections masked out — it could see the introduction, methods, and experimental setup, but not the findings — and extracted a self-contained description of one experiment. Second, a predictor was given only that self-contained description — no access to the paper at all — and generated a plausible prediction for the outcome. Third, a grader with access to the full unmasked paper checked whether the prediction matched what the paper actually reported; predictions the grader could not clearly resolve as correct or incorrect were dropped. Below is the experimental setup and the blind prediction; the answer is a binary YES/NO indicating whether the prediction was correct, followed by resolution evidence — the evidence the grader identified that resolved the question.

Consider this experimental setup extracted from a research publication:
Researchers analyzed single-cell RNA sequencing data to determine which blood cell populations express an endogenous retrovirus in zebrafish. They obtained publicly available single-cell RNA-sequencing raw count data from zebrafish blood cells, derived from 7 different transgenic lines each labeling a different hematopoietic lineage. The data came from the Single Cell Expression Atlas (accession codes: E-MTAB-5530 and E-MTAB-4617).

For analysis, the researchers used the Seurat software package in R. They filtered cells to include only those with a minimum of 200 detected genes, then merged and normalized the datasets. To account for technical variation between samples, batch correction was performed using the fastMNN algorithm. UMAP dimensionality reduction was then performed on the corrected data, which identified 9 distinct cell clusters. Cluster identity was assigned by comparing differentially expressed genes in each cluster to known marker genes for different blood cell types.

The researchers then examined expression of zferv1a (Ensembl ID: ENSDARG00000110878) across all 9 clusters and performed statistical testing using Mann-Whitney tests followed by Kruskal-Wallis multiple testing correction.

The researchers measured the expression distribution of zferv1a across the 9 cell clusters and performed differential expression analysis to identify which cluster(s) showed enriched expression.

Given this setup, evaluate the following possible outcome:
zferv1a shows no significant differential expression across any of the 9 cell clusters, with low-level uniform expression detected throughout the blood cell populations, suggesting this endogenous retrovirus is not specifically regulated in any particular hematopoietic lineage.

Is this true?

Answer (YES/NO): NO